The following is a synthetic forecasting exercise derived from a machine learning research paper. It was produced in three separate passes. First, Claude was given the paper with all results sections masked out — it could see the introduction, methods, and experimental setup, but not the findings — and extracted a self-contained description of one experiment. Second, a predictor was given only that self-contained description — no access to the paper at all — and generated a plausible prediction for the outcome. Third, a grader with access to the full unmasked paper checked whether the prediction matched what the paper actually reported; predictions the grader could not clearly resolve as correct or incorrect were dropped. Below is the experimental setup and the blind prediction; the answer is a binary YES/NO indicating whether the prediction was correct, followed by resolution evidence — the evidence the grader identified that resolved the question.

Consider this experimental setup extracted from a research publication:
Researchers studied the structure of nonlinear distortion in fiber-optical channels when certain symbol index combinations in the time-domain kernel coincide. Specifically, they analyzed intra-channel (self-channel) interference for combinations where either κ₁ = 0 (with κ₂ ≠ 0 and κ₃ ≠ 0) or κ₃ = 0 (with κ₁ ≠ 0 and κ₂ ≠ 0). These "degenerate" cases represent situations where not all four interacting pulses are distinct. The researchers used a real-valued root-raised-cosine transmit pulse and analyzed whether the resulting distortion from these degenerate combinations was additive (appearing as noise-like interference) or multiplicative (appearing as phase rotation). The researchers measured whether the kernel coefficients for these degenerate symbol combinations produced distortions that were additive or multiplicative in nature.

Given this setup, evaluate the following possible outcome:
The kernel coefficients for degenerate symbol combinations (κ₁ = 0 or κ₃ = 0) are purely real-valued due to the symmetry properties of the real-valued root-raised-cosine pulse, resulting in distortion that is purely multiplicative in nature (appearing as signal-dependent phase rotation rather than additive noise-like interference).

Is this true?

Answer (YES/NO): NO